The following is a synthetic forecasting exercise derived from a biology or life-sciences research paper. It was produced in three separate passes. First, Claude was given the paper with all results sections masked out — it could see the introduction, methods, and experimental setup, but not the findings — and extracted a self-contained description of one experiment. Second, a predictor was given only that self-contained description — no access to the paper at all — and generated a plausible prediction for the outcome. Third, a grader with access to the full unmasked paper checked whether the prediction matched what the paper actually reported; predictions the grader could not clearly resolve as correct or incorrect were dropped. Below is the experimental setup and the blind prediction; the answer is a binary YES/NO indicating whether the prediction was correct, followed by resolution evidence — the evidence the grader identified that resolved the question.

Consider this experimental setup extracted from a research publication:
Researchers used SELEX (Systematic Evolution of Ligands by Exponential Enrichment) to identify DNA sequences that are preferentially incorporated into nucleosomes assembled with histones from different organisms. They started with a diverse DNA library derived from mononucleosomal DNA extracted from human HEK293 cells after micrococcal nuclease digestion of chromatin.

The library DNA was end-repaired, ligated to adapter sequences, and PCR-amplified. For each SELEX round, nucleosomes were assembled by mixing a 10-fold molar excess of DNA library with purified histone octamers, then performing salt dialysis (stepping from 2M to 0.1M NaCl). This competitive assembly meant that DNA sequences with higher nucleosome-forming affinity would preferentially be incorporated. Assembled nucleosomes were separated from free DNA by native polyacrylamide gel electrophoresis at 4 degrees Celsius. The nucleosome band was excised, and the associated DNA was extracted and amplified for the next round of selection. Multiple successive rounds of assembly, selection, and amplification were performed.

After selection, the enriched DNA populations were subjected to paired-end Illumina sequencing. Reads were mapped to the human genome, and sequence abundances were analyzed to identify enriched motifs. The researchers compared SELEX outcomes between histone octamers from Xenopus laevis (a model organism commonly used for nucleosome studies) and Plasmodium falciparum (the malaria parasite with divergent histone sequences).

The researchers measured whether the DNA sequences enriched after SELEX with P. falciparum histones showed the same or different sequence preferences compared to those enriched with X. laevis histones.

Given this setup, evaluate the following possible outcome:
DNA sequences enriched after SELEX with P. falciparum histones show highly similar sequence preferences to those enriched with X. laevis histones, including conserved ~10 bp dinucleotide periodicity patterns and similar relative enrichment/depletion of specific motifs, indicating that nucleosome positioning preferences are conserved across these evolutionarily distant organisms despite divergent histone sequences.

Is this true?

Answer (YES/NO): NO